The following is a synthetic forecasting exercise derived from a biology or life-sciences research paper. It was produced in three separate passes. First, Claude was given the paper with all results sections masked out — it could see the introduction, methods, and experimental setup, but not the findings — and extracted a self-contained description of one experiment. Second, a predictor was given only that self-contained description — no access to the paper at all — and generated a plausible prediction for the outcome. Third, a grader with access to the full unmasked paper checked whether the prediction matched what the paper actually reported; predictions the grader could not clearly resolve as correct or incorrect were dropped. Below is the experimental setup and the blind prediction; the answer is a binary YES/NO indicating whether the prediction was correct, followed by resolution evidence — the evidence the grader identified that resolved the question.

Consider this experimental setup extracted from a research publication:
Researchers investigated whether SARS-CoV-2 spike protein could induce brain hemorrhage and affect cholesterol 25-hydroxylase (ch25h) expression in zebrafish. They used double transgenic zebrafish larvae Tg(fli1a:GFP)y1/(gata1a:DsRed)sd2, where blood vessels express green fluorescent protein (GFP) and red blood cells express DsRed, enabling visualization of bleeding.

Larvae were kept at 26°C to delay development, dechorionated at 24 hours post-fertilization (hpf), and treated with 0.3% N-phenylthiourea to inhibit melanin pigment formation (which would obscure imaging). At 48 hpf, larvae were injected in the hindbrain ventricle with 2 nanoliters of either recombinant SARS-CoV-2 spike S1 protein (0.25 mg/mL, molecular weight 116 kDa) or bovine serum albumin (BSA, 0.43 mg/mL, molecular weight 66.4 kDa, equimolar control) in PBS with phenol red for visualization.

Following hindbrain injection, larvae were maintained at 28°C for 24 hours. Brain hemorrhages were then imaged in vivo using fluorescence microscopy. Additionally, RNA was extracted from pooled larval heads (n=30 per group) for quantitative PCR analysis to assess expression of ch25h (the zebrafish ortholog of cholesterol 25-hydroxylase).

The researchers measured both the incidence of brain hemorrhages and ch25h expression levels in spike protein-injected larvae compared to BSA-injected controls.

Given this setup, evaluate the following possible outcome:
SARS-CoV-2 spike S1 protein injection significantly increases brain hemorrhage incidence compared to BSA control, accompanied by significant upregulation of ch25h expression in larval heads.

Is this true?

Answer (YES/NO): YES